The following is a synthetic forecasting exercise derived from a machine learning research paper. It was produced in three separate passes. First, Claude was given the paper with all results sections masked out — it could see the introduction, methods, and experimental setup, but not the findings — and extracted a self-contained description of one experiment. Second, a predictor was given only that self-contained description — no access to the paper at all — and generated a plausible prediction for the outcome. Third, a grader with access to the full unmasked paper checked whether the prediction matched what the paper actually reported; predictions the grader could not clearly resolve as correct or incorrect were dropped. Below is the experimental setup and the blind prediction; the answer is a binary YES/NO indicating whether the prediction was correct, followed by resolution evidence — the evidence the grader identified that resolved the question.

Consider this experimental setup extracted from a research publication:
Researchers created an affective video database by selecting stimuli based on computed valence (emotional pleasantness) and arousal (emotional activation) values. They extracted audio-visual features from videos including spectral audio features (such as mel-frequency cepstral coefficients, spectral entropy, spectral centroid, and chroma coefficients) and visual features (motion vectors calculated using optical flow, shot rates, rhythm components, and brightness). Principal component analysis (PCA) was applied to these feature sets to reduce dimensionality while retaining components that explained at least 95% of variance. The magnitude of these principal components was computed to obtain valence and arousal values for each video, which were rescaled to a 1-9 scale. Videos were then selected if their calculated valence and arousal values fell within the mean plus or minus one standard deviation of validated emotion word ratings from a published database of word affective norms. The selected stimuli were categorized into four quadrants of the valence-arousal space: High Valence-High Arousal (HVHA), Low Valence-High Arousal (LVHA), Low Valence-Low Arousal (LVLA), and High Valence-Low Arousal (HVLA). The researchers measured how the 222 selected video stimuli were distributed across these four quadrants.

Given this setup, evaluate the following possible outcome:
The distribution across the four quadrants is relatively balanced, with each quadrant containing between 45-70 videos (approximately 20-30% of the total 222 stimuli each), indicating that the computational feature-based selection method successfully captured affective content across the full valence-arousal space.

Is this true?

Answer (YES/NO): NO